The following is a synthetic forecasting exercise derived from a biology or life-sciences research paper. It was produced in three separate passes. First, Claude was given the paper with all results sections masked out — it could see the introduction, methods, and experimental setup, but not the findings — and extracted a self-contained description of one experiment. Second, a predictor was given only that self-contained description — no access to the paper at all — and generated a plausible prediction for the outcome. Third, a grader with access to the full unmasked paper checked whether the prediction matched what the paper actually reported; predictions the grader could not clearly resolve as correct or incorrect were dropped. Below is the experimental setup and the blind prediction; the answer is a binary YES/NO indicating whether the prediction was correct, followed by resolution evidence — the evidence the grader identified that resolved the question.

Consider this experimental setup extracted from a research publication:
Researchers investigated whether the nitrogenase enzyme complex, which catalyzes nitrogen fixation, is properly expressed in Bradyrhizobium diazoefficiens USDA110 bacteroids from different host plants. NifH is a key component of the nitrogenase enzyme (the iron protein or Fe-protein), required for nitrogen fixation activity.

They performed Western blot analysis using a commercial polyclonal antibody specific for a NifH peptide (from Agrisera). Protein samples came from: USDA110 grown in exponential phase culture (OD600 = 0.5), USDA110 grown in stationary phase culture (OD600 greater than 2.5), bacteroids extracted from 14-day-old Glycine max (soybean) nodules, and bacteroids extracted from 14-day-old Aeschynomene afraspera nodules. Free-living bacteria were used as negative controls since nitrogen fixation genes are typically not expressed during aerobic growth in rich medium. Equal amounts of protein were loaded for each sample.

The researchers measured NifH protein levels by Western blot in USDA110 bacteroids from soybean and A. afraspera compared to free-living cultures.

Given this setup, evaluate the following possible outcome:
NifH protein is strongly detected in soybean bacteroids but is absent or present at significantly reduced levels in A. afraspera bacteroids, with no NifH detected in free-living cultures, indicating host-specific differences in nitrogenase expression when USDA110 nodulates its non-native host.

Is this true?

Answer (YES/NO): NO